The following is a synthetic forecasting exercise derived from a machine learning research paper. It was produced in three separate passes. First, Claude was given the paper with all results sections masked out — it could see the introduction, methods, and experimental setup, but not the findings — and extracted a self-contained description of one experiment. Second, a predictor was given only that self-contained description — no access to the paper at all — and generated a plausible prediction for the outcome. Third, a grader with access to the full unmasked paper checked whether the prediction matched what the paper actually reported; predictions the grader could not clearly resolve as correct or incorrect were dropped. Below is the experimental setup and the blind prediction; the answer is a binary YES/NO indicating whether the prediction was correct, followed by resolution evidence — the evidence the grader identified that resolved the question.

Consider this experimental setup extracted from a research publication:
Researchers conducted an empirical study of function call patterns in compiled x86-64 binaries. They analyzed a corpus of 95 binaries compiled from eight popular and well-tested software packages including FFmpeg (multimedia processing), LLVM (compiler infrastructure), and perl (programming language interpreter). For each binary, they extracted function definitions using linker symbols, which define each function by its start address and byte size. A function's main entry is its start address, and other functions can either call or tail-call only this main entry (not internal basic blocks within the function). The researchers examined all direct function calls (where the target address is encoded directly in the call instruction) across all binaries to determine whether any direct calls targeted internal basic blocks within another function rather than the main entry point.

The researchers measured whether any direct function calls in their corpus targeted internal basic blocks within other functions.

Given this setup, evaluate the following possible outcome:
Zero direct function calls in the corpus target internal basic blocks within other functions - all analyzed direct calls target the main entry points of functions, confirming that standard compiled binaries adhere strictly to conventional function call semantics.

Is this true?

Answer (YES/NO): YES